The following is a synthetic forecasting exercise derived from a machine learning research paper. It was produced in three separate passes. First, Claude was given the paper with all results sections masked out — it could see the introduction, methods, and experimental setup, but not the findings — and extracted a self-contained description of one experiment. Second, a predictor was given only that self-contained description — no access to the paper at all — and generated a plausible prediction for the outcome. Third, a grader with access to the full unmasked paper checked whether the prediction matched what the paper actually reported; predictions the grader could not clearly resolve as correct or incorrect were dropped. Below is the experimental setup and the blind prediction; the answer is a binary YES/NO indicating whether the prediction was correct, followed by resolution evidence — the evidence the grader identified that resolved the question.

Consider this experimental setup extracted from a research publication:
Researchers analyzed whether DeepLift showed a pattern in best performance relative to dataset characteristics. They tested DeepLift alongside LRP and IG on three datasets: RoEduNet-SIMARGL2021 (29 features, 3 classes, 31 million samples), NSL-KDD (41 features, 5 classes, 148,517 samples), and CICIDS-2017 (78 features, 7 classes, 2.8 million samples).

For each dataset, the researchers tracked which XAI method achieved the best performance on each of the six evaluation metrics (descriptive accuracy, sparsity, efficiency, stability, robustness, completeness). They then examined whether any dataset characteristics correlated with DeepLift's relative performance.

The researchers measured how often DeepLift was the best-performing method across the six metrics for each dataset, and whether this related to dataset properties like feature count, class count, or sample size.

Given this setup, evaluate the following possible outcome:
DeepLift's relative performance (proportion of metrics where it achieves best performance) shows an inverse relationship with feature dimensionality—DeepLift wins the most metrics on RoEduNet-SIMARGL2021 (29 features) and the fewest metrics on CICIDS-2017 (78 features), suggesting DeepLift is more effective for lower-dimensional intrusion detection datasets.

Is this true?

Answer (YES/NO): NO